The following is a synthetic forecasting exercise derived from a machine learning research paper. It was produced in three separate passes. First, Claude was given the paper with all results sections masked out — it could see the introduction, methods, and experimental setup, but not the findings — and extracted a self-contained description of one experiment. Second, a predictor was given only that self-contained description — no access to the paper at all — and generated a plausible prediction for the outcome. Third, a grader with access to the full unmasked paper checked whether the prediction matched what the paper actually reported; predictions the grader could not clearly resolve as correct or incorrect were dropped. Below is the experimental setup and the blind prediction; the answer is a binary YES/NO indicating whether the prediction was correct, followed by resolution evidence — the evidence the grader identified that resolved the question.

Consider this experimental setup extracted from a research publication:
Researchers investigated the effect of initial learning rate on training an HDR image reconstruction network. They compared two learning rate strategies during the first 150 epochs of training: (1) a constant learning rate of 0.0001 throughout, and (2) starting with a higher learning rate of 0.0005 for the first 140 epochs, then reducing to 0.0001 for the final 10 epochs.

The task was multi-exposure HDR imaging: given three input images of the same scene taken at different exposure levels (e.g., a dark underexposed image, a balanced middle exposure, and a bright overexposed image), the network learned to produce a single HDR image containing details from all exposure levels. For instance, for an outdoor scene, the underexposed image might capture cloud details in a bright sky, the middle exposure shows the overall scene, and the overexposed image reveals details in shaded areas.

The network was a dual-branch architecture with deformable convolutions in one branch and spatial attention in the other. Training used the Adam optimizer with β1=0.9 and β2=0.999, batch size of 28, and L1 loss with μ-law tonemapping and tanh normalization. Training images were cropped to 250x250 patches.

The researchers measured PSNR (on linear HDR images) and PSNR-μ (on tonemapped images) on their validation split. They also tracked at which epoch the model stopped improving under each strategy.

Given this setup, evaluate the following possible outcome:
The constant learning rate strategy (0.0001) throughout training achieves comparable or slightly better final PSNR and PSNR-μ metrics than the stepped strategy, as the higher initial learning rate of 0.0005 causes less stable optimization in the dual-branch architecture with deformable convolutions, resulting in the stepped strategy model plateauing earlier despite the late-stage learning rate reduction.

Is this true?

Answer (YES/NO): NO